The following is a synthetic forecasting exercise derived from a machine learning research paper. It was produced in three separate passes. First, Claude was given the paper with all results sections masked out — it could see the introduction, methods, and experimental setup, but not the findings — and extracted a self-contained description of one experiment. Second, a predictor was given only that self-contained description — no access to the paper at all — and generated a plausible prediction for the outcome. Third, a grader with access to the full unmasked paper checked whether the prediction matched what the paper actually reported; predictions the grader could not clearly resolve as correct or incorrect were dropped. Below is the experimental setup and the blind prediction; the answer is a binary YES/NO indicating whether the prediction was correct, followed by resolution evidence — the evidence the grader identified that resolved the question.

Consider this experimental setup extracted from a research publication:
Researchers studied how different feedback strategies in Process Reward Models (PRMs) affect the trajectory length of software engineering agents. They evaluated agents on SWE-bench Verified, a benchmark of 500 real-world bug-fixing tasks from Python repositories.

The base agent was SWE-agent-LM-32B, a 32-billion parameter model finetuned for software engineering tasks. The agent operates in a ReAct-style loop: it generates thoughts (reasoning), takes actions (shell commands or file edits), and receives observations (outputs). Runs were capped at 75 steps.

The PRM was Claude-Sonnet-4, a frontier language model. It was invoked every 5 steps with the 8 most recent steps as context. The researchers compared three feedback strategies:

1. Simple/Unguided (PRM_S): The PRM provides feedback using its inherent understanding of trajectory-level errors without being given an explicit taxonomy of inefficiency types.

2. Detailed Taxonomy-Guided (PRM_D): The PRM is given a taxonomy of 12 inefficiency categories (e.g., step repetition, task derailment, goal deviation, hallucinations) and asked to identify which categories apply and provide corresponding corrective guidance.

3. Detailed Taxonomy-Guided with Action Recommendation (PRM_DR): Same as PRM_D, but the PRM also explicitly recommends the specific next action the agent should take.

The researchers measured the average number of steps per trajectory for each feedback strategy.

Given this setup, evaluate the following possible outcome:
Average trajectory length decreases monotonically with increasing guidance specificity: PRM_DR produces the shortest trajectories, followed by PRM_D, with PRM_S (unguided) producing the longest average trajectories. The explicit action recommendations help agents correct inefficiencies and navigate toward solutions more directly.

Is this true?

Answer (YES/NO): YES